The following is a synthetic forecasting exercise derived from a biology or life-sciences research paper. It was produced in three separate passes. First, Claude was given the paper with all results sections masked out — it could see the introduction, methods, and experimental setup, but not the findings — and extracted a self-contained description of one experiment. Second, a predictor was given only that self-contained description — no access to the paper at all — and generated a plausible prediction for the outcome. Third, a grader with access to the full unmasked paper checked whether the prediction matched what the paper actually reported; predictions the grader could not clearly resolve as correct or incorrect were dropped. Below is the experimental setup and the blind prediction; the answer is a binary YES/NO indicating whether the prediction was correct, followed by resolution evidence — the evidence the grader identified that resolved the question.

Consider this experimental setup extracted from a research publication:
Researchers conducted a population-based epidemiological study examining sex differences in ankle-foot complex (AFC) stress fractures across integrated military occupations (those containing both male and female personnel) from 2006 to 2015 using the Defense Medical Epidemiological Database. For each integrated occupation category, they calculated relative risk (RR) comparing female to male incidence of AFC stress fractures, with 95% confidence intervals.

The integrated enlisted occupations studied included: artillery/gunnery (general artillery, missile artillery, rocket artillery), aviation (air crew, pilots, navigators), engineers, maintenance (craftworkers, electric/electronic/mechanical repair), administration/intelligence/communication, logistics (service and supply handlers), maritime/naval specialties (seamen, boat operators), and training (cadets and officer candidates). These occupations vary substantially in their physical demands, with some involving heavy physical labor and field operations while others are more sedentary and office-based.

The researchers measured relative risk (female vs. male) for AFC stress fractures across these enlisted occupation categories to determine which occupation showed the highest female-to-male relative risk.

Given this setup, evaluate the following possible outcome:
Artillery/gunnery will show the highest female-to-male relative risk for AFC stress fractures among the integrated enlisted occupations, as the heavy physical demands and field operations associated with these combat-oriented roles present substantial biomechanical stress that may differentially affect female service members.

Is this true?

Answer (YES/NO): NO